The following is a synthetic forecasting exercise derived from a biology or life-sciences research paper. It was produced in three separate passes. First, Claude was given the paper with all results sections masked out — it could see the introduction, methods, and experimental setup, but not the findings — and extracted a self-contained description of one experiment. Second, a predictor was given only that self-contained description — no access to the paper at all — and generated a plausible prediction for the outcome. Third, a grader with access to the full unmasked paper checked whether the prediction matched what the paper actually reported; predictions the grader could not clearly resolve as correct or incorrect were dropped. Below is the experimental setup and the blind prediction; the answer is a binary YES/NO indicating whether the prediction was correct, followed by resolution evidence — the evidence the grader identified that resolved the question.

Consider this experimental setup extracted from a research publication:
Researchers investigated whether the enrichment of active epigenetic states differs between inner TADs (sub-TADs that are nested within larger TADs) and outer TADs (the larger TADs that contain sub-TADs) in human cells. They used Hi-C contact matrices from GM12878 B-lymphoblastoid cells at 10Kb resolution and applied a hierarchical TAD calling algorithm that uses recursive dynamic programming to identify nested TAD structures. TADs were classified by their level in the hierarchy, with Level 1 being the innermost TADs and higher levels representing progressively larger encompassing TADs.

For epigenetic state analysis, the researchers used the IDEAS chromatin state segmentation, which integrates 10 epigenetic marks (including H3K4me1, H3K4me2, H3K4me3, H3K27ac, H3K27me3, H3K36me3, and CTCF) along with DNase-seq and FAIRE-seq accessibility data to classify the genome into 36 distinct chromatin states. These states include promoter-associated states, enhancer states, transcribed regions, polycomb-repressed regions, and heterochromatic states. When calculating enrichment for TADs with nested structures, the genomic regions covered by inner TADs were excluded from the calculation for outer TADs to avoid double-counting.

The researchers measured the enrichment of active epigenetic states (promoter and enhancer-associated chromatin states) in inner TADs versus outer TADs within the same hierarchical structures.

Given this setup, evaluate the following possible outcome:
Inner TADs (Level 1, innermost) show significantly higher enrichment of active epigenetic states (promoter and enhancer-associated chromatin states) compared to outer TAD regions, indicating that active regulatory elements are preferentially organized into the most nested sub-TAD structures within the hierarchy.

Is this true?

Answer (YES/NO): YES